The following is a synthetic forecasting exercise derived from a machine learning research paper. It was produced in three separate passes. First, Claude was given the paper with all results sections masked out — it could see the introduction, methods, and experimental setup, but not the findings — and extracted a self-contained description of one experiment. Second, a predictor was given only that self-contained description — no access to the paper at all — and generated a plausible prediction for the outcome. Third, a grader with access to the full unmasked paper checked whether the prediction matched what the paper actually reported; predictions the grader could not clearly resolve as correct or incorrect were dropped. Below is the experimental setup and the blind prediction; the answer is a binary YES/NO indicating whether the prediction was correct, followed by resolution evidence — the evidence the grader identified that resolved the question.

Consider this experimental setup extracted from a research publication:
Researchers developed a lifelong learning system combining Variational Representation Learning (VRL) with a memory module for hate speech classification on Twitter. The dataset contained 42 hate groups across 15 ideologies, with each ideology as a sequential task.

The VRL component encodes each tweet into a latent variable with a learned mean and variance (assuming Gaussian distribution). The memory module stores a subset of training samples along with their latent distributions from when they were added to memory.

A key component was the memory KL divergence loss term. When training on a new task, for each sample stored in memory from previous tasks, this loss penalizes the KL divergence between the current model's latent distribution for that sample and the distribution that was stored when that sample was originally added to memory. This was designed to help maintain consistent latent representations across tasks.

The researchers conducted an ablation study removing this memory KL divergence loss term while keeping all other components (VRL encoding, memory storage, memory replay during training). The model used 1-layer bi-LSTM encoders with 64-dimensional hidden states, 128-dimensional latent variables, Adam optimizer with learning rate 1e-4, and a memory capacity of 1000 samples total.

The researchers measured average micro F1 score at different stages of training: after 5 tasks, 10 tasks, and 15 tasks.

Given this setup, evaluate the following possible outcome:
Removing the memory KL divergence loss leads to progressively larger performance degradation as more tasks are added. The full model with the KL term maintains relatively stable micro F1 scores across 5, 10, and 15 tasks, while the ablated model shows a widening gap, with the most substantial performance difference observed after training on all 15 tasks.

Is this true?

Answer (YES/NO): NO